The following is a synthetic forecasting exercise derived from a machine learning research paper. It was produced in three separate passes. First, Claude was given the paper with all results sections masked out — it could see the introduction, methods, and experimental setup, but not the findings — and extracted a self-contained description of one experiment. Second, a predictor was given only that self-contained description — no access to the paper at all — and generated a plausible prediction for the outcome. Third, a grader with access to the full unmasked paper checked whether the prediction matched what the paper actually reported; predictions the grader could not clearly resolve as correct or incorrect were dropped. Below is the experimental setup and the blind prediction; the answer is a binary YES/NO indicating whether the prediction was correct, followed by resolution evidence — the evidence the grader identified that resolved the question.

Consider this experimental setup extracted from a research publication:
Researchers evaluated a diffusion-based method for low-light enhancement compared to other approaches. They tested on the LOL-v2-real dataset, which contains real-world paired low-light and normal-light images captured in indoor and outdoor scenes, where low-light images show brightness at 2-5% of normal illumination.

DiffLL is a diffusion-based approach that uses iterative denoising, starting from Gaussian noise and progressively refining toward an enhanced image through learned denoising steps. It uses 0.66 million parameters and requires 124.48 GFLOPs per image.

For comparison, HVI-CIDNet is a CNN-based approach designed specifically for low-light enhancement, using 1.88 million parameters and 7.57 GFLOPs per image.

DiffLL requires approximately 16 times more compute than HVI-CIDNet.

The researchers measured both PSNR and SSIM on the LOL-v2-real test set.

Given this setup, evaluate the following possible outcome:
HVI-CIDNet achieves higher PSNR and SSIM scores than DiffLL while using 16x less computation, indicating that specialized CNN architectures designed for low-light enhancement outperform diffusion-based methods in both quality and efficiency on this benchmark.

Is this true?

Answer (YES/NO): NO